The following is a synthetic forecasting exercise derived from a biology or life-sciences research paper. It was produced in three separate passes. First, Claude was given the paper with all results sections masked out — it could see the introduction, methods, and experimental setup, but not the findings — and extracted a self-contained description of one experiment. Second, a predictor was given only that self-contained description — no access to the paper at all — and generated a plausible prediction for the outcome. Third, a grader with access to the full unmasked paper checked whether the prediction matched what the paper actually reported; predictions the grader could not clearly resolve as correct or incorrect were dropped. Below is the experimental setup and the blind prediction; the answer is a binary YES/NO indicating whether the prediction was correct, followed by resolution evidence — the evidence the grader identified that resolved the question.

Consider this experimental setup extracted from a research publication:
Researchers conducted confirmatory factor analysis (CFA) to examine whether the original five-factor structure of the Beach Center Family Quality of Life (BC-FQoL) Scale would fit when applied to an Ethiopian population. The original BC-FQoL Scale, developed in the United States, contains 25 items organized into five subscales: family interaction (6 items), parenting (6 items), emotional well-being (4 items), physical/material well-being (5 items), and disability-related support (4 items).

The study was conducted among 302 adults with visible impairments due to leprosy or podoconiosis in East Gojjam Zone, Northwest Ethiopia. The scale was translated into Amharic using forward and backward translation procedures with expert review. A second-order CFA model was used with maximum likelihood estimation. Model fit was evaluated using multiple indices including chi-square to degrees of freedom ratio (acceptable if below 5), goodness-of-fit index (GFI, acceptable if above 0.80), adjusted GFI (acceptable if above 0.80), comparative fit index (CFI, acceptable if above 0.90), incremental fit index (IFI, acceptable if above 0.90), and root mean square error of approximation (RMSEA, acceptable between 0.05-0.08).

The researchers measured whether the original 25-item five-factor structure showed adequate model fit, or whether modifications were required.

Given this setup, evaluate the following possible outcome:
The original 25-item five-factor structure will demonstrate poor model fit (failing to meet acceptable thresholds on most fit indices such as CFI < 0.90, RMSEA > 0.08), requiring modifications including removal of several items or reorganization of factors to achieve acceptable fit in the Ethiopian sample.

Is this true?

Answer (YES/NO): NO